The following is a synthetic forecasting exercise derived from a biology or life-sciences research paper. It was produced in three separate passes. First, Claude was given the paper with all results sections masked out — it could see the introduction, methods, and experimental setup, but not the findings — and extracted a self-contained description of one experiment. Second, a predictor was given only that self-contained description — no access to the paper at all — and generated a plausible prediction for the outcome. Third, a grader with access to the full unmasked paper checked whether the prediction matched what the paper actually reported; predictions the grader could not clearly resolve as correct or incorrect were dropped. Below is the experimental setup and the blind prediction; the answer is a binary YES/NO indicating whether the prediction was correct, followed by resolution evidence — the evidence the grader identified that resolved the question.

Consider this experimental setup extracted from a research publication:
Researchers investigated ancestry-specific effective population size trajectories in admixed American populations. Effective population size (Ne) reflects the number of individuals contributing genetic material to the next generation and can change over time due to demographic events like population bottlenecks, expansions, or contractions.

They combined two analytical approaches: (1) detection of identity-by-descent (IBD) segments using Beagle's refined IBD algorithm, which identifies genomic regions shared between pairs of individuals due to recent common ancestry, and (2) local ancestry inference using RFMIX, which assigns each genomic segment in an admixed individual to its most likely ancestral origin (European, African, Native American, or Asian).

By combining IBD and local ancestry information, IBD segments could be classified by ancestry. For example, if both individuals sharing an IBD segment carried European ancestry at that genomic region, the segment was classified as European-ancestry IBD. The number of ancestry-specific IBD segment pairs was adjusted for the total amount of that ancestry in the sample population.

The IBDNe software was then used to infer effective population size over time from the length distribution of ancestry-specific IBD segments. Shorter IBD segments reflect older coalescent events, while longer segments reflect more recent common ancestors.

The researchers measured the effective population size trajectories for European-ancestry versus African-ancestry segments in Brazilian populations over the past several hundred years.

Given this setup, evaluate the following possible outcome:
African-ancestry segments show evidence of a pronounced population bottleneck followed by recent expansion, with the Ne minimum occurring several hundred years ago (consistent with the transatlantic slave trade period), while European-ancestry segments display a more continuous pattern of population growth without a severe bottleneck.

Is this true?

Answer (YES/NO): NO